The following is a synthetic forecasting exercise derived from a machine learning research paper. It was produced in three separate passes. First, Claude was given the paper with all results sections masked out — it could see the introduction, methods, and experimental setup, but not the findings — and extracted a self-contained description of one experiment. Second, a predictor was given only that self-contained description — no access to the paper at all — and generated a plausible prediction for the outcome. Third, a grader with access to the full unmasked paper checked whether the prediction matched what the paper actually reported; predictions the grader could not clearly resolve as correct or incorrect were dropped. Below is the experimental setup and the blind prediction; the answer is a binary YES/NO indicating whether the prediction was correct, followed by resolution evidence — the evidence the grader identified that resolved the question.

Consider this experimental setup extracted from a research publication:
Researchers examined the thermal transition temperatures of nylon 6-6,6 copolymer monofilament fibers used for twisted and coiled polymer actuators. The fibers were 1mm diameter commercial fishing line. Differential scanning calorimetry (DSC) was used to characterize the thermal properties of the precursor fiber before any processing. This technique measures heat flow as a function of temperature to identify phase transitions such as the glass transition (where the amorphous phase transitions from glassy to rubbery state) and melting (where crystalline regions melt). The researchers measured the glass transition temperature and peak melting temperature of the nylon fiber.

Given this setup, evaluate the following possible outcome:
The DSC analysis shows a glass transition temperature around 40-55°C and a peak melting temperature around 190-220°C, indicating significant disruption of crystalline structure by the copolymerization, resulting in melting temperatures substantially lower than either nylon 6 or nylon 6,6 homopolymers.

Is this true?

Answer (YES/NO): YES